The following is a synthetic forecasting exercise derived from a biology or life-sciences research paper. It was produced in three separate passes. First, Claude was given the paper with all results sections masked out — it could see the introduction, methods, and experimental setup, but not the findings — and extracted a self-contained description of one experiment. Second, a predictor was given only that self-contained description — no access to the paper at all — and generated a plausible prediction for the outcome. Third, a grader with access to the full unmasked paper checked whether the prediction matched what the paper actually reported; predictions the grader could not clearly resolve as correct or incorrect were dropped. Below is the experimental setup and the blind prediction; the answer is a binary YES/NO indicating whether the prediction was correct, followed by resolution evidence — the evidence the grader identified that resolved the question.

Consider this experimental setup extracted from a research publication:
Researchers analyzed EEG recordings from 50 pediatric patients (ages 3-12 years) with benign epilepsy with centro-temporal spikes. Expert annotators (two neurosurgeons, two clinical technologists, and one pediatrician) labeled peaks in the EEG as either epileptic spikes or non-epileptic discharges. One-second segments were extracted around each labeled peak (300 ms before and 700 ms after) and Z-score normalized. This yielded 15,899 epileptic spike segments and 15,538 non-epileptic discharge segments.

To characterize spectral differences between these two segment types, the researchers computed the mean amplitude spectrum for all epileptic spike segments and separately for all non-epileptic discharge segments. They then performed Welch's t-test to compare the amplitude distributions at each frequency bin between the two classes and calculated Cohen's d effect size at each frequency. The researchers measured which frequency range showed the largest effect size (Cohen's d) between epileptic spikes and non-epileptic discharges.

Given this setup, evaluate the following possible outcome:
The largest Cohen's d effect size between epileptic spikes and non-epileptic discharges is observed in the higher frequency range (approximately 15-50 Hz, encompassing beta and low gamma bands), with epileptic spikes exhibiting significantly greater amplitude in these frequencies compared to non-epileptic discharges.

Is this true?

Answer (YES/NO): NO